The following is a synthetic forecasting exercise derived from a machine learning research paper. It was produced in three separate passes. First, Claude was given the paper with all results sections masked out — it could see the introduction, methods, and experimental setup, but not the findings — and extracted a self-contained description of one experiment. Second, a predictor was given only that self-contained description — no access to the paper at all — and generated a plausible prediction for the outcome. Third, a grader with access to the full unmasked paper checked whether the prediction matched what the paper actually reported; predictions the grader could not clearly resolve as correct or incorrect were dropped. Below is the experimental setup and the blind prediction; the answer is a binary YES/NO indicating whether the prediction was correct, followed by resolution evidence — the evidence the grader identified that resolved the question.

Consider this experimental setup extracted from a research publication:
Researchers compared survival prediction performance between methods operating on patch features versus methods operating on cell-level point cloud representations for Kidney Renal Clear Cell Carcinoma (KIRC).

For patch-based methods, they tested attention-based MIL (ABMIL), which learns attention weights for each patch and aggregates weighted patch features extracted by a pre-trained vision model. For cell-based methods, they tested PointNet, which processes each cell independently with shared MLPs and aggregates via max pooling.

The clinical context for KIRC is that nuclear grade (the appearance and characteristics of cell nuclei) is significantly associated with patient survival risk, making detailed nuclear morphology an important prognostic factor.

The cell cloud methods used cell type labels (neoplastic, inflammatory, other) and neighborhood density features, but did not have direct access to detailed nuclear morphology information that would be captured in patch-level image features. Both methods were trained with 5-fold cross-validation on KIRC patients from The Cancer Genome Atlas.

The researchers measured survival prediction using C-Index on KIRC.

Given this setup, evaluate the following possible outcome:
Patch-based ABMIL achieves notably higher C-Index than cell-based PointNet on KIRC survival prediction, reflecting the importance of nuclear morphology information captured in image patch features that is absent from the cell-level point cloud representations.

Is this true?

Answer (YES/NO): YES